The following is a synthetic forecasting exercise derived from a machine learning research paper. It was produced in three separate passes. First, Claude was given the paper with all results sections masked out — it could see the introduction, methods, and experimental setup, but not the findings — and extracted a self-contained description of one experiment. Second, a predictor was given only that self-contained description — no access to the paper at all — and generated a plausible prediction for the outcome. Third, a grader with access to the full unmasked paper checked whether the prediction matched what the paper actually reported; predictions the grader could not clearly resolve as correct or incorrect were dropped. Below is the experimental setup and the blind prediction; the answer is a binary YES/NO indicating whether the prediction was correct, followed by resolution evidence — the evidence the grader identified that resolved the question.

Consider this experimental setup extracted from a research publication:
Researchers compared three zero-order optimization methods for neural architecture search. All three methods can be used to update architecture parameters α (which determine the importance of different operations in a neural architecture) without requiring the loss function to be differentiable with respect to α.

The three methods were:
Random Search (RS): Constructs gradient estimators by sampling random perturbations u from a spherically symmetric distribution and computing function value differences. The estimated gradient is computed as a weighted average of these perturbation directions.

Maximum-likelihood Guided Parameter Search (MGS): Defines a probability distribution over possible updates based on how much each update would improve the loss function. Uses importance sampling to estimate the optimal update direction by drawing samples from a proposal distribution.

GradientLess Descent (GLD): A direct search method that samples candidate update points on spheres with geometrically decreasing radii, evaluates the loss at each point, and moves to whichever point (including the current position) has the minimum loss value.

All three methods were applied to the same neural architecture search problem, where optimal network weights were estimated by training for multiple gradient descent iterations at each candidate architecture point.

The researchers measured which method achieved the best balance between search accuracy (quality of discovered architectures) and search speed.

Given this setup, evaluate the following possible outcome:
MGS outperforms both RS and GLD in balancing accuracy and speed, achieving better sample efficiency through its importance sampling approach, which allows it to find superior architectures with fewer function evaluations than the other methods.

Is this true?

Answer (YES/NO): NO